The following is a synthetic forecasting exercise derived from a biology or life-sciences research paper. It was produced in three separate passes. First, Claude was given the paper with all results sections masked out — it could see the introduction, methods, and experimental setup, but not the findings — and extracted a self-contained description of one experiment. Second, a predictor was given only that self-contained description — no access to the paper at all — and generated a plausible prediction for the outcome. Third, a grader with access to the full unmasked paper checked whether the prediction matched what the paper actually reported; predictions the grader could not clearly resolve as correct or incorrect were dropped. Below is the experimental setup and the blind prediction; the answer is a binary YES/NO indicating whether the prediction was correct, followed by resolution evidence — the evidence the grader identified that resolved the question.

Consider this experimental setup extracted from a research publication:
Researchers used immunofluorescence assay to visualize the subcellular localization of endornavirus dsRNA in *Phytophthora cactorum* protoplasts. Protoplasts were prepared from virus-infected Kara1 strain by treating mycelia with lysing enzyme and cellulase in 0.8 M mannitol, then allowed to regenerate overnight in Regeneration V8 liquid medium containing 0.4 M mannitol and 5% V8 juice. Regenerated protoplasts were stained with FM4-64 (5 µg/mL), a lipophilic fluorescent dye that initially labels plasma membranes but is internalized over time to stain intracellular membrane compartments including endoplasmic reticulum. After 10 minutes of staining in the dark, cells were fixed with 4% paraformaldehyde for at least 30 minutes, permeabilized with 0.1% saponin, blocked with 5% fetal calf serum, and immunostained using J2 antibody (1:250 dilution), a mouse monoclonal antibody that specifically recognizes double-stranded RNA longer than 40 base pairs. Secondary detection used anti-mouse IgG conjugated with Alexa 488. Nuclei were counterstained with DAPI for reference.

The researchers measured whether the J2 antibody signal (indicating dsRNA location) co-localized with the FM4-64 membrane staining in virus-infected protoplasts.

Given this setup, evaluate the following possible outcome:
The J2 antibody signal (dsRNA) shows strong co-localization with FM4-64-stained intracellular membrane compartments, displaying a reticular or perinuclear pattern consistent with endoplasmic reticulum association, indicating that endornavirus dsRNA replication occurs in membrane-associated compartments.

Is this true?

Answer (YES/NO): NO